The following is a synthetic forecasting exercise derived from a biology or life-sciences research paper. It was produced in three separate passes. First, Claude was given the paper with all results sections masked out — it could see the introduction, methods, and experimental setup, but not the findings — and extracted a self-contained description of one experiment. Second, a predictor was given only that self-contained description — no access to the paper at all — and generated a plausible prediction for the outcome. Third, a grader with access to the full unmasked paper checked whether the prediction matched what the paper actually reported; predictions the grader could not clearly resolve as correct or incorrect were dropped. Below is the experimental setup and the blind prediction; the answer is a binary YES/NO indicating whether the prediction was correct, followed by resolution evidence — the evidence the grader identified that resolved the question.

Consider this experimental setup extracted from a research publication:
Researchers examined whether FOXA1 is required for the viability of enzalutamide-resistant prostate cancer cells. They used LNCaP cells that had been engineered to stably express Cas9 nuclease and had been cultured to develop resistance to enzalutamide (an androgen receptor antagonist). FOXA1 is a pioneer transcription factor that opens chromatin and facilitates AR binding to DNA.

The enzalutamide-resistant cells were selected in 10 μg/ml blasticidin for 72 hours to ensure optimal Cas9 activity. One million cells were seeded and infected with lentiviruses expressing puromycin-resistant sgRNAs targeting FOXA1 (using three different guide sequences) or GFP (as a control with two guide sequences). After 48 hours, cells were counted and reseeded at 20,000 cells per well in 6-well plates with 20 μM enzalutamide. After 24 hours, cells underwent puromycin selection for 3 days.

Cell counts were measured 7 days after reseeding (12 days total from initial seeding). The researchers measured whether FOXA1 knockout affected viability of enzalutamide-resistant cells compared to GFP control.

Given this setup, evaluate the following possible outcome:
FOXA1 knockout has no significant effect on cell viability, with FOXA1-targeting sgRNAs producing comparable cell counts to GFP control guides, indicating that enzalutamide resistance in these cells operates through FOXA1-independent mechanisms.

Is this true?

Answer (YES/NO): NO